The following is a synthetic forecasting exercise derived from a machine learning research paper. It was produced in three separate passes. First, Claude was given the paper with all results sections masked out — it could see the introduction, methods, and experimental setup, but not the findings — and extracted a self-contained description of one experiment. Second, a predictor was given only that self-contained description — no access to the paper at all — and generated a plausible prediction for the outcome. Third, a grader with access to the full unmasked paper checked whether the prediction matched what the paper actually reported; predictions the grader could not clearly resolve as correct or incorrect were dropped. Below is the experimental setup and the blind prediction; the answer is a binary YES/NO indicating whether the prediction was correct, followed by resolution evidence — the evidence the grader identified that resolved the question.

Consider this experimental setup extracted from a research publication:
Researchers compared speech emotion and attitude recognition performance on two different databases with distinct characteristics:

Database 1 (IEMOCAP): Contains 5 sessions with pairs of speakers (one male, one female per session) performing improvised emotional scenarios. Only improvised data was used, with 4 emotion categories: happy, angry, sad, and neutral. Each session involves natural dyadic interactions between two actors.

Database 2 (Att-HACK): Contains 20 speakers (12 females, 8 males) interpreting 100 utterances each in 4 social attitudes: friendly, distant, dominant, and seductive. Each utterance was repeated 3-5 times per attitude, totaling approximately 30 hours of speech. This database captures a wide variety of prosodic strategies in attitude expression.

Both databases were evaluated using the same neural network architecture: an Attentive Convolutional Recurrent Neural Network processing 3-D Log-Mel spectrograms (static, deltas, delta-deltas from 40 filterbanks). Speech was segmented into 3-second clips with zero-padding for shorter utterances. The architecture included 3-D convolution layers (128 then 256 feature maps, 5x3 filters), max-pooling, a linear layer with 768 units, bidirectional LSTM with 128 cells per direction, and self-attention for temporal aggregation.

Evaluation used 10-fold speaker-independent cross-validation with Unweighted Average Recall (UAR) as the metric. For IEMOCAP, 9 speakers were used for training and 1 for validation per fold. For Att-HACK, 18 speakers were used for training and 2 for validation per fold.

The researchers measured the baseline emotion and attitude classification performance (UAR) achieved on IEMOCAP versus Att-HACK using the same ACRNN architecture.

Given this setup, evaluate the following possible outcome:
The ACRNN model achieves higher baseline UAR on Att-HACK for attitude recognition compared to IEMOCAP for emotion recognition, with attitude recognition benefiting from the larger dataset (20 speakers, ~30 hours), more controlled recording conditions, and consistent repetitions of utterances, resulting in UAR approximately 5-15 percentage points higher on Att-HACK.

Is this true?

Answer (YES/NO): NO